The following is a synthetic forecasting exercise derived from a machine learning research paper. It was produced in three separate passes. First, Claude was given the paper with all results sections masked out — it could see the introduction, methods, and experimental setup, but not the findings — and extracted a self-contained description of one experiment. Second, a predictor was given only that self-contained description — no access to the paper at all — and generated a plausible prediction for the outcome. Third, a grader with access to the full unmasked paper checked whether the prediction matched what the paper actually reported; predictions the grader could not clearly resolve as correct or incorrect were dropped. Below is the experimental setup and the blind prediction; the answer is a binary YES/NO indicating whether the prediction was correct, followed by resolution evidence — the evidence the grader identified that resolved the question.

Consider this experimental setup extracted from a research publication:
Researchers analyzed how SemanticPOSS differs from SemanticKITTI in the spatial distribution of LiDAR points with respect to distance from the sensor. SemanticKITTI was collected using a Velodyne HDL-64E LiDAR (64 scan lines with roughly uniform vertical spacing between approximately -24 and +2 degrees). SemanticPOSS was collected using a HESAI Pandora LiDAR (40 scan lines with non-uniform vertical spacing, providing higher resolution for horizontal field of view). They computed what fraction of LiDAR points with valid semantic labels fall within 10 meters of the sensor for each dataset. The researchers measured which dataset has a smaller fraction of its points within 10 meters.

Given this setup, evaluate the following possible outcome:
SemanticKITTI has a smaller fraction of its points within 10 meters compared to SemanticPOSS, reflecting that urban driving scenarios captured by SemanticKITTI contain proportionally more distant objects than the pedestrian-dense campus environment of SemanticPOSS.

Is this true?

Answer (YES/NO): NO